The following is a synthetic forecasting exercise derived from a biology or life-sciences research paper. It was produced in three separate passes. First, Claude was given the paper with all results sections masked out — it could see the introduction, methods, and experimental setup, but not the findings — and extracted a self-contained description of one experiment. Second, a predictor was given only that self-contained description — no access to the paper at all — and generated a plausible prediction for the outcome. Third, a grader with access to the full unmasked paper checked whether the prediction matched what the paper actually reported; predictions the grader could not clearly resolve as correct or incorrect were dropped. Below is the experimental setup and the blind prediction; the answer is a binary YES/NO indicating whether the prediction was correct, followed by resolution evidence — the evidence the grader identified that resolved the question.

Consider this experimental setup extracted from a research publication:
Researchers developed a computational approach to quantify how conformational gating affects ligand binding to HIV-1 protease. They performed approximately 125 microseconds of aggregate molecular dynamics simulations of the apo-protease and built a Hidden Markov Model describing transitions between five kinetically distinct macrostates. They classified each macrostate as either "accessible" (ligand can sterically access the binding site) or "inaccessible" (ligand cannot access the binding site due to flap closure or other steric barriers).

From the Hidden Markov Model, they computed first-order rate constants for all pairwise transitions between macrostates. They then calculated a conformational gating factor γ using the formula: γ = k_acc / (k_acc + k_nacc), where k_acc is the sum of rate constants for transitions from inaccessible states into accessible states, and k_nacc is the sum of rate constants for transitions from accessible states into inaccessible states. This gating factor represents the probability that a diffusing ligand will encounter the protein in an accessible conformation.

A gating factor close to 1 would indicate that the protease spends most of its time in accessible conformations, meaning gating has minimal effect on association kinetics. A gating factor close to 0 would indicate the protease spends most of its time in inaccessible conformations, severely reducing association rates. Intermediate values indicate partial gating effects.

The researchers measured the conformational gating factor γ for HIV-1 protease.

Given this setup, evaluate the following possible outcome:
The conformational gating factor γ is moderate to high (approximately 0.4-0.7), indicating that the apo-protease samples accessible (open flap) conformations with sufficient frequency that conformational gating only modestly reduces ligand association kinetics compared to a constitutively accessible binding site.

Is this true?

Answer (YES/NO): NO